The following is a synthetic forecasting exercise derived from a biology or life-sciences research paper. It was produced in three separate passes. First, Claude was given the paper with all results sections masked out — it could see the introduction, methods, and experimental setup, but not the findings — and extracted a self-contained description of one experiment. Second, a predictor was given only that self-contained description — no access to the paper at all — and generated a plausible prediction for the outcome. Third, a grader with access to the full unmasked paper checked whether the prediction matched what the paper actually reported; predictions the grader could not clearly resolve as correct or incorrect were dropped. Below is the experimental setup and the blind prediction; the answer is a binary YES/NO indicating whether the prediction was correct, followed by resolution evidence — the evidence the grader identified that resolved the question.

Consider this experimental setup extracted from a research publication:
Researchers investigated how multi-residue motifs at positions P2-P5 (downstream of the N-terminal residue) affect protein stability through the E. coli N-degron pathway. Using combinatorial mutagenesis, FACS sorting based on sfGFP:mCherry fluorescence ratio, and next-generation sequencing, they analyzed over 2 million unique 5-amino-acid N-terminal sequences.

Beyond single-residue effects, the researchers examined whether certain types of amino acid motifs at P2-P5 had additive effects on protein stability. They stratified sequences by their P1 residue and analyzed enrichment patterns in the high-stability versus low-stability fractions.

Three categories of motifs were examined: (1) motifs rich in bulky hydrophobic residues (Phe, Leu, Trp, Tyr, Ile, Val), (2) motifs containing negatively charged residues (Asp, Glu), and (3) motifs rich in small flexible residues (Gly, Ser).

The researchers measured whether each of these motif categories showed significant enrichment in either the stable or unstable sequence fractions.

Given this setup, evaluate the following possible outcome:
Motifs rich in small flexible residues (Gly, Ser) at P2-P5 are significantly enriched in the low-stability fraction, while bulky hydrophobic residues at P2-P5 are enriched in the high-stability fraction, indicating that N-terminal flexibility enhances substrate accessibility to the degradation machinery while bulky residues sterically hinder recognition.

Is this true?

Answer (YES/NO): NO